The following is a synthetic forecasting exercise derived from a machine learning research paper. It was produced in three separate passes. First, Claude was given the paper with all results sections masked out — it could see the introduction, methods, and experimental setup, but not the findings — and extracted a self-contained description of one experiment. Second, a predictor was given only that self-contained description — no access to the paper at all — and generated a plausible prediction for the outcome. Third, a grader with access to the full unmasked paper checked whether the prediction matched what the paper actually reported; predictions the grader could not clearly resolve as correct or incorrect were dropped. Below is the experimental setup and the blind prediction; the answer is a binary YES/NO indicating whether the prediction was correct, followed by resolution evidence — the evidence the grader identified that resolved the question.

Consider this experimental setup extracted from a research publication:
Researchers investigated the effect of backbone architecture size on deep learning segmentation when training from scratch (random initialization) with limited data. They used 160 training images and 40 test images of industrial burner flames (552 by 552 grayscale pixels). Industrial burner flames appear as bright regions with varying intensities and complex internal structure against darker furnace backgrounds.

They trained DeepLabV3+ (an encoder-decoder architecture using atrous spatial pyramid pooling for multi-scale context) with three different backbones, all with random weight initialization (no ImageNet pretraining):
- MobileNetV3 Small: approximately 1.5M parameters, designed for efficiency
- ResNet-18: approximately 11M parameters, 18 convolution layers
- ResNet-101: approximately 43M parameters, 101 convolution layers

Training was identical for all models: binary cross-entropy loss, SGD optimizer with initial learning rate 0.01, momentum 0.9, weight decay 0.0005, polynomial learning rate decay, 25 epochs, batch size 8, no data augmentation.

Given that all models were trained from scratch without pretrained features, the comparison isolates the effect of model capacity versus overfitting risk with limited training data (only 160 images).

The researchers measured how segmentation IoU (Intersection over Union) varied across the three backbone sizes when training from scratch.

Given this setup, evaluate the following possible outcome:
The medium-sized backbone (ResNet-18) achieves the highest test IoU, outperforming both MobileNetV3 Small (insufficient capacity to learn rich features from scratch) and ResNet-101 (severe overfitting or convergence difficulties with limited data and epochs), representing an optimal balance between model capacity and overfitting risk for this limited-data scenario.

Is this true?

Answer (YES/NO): YES